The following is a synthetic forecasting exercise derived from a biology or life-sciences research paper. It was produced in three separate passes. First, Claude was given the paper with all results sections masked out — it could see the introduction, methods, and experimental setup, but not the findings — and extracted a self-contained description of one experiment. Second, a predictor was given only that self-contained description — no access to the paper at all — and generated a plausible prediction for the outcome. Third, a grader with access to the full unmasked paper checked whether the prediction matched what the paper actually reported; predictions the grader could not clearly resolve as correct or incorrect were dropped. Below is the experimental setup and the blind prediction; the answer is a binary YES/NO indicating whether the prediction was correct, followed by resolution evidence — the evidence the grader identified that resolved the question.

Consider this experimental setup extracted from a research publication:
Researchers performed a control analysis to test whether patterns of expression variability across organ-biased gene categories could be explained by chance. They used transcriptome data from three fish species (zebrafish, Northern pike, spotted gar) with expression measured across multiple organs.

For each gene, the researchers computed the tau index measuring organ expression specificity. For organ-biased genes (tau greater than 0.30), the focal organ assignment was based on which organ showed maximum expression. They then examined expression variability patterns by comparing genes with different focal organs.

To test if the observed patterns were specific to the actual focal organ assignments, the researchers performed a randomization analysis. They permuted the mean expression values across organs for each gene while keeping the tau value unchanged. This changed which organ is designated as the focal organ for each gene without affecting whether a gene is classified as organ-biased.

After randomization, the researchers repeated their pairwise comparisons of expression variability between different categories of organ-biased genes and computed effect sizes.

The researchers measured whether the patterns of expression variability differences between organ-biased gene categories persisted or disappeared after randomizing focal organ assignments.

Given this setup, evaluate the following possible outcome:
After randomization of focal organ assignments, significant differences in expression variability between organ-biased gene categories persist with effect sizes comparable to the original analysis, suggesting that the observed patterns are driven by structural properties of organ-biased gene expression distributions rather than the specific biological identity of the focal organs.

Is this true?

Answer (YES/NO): NO